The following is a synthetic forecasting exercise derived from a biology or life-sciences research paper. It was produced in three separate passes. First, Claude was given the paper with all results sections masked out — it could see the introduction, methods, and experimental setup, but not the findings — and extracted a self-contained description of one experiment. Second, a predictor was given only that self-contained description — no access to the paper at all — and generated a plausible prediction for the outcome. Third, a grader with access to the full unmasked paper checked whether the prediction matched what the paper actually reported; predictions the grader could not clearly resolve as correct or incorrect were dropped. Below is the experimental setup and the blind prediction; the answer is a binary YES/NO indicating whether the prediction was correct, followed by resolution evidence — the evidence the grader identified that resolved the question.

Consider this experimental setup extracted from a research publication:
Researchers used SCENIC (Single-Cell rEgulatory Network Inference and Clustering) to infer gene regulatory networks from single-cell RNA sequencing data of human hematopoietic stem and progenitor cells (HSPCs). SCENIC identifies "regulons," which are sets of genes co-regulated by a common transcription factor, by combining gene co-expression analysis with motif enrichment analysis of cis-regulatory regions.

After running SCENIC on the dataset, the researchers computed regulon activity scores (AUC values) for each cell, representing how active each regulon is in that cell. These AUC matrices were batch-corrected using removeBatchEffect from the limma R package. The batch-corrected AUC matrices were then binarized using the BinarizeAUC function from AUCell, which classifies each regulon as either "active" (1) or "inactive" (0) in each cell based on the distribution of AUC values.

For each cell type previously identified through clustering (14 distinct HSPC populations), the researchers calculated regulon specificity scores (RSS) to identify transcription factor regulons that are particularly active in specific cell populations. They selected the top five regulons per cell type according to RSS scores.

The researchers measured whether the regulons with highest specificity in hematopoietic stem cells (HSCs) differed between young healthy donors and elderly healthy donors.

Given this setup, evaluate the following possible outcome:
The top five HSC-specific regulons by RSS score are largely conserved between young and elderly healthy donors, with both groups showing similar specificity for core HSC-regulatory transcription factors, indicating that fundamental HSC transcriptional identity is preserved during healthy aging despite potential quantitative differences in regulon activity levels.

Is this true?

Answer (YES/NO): NO